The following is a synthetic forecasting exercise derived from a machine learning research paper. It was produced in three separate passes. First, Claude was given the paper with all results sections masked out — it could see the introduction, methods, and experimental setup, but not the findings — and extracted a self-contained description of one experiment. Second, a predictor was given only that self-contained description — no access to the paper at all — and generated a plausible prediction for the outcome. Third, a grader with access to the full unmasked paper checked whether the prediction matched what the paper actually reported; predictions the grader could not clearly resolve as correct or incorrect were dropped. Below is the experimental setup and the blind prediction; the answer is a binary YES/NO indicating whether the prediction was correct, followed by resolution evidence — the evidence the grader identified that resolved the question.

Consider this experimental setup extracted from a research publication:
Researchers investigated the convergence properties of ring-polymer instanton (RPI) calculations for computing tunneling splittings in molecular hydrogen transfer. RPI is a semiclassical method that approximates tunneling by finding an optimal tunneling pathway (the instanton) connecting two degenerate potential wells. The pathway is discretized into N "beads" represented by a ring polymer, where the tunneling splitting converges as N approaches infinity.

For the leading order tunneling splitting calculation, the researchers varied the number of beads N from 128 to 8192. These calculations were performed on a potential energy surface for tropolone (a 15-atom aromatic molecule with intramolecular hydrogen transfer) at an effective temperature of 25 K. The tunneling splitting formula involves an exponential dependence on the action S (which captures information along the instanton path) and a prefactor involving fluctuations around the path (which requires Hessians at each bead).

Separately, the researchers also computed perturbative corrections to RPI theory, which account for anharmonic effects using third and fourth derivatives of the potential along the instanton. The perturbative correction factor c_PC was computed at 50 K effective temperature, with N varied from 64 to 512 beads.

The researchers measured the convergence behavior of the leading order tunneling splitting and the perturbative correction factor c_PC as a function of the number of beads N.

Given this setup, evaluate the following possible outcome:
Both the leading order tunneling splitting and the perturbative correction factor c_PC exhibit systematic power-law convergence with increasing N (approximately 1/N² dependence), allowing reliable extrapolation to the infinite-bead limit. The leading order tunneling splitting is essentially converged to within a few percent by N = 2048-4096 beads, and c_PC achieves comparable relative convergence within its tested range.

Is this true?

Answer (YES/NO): NO